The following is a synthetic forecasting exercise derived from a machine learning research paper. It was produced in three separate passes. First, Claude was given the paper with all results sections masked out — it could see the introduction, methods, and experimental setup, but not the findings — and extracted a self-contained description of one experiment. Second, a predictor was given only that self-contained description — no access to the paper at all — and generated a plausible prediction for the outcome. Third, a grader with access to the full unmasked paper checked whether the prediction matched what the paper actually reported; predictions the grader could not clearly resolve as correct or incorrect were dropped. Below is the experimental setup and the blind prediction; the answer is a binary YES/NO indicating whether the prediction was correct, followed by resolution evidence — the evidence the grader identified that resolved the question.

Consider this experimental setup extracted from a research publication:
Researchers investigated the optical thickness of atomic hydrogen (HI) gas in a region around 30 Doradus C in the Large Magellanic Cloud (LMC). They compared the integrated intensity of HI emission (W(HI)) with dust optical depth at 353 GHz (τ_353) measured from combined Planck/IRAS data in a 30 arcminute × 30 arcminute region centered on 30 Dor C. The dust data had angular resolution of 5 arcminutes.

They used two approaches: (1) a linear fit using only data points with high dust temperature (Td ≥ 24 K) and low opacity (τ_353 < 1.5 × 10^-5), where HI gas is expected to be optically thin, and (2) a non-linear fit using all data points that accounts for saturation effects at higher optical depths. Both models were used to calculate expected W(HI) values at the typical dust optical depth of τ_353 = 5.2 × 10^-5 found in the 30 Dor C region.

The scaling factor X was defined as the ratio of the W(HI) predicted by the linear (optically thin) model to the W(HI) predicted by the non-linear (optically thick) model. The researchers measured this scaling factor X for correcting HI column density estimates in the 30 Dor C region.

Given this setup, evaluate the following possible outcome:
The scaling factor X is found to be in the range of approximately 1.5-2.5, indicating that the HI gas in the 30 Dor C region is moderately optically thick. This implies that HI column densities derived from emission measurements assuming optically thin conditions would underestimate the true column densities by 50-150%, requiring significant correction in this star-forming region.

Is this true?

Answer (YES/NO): YES